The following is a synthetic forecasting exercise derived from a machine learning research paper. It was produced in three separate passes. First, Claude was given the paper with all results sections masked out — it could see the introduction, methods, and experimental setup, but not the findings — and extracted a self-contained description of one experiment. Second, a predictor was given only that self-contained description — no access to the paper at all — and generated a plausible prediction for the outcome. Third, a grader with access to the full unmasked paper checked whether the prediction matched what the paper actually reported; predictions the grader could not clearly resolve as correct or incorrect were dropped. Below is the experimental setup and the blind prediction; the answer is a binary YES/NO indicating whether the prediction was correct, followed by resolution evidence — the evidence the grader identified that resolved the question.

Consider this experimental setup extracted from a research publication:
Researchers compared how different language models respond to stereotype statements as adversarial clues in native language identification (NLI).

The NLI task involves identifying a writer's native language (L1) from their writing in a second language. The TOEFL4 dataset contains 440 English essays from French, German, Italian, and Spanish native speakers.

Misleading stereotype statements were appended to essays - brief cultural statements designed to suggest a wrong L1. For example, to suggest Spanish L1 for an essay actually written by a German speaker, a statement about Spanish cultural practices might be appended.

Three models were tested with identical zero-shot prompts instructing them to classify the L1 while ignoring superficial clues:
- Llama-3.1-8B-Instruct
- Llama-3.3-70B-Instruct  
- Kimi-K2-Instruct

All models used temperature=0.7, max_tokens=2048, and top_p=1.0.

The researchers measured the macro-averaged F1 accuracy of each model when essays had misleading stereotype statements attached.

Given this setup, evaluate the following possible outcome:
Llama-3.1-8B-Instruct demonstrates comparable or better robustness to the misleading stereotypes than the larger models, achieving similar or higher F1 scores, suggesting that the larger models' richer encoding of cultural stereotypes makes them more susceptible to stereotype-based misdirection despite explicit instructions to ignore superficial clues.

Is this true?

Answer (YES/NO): YES